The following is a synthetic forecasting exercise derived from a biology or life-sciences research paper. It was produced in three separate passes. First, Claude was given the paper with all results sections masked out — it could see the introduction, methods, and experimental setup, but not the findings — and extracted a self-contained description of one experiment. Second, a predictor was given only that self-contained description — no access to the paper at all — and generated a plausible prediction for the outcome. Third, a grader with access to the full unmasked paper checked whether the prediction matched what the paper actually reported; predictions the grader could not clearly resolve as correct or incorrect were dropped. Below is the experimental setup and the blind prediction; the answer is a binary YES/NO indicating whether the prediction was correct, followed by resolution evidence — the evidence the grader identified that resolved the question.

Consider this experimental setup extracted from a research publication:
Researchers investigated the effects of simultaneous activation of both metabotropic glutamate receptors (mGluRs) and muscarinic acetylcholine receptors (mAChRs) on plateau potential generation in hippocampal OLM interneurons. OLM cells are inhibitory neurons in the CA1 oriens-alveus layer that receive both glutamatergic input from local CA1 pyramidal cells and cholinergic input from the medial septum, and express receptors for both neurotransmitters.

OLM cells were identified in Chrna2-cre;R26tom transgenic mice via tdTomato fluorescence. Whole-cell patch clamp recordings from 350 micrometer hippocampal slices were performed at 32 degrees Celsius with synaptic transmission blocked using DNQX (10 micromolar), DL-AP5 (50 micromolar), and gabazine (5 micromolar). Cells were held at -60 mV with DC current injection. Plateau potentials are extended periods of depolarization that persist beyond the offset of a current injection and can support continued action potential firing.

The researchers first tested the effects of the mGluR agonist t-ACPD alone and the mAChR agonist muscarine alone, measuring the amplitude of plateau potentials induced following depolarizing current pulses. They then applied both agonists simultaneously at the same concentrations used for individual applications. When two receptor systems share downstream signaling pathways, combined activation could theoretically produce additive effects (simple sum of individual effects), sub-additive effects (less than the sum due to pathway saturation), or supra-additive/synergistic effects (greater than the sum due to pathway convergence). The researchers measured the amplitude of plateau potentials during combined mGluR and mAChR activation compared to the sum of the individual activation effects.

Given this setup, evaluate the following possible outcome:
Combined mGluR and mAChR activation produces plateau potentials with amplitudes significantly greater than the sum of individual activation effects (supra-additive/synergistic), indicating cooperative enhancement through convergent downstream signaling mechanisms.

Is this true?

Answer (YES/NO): YES